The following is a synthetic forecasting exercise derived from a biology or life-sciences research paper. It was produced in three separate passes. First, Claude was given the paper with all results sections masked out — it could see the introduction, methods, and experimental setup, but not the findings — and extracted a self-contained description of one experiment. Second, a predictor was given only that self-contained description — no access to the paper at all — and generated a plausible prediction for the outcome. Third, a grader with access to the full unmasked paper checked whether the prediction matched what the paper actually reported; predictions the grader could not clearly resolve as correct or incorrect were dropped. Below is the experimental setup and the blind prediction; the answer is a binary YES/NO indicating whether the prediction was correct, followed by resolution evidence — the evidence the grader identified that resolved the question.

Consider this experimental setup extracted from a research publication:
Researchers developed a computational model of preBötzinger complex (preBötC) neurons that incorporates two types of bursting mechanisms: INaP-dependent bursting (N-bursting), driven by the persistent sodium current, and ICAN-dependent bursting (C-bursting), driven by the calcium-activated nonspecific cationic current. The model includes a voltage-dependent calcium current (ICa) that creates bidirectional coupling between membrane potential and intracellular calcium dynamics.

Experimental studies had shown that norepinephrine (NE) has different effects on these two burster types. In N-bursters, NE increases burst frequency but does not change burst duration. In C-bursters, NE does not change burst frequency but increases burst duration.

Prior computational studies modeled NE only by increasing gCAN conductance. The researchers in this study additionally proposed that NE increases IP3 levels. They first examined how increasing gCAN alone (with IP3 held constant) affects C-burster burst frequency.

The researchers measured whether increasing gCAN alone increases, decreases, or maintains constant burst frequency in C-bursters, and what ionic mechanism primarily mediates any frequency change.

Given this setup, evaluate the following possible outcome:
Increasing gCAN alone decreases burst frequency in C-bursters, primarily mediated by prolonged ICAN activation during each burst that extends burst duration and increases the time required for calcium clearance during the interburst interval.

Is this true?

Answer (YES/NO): NO